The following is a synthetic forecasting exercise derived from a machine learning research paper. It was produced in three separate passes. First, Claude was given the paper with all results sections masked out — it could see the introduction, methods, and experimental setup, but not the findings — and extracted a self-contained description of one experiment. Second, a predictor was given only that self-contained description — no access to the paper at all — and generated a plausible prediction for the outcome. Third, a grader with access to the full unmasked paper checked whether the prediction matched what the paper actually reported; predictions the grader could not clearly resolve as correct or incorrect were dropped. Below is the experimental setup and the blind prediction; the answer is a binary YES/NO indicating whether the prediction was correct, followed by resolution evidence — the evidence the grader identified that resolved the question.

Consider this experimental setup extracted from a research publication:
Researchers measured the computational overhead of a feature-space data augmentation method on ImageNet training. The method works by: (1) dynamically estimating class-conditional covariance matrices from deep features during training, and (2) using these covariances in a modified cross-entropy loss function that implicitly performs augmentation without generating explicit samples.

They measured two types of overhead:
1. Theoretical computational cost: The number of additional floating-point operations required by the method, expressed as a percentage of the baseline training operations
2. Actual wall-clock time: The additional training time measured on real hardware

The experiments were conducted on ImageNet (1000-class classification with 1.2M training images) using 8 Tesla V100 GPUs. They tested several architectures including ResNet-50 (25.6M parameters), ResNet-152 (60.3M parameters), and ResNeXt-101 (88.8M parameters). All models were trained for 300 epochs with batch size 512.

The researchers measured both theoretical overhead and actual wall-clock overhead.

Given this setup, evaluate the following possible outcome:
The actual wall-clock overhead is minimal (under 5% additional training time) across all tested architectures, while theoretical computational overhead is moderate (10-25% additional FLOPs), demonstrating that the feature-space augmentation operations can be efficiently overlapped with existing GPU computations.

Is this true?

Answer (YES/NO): NO